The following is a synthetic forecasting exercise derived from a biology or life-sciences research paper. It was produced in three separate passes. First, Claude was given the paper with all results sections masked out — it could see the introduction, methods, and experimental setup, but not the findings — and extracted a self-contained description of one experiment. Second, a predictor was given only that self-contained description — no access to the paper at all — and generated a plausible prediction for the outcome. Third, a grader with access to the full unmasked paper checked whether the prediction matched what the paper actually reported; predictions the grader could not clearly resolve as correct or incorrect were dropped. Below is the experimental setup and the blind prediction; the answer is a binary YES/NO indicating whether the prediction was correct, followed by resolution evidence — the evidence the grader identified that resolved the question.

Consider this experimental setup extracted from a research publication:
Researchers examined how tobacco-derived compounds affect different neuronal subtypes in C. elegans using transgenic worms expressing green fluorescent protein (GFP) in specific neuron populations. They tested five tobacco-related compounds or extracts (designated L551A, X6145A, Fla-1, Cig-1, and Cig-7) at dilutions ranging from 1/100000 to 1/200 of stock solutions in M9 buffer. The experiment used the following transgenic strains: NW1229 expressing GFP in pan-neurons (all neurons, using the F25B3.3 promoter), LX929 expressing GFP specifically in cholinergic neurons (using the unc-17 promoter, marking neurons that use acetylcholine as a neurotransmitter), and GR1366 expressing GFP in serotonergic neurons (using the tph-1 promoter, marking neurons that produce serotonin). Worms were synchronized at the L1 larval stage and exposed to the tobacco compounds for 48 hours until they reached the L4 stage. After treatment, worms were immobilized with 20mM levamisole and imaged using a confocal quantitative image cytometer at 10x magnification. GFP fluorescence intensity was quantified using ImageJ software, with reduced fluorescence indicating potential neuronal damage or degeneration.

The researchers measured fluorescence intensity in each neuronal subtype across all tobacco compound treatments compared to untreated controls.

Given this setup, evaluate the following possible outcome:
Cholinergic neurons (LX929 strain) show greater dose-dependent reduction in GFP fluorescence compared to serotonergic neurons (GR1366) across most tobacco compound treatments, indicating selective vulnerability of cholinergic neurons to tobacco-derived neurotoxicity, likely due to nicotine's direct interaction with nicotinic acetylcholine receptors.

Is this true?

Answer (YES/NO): NO